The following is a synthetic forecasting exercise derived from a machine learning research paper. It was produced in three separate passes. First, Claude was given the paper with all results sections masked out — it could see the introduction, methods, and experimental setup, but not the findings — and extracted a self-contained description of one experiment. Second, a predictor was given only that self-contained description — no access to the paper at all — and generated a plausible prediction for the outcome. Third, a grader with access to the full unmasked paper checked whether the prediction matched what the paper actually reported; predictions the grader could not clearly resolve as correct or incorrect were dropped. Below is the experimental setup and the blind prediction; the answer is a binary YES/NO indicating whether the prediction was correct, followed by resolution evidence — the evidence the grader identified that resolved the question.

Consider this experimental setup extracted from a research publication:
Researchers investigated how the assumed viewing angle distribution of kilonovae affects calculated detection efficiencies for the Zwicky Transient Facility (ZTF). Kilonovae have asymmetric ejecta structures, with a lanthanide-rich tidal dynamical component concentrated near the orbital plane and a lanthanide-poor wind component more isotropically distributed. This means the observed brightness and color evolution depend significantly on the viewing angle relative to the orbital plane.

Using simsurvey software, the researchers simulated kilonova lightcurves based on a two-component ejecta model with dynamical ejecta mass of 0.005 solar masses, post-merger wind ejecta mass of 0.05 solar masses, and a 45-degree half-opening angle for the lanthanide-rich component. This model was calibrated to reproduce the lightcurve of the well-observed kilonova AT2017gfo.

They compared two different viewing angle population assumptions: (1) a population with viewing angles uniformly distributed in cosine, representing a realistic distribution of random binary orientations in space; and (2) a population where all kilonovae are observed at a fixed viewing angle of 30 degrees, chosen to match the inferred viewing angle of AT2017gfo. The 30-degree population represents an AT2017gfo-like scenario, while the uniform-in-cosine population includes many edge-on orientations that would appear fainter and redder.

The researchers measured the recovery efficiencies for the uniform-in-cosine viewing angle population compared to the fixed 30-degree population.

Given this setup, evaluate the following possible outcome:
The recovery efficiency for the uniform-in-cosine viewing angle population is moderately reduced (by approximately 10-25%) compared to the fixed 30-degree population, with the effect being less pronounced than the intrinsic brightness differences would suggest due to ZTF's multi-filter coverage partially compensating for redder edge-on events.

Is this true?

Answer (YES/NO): NO